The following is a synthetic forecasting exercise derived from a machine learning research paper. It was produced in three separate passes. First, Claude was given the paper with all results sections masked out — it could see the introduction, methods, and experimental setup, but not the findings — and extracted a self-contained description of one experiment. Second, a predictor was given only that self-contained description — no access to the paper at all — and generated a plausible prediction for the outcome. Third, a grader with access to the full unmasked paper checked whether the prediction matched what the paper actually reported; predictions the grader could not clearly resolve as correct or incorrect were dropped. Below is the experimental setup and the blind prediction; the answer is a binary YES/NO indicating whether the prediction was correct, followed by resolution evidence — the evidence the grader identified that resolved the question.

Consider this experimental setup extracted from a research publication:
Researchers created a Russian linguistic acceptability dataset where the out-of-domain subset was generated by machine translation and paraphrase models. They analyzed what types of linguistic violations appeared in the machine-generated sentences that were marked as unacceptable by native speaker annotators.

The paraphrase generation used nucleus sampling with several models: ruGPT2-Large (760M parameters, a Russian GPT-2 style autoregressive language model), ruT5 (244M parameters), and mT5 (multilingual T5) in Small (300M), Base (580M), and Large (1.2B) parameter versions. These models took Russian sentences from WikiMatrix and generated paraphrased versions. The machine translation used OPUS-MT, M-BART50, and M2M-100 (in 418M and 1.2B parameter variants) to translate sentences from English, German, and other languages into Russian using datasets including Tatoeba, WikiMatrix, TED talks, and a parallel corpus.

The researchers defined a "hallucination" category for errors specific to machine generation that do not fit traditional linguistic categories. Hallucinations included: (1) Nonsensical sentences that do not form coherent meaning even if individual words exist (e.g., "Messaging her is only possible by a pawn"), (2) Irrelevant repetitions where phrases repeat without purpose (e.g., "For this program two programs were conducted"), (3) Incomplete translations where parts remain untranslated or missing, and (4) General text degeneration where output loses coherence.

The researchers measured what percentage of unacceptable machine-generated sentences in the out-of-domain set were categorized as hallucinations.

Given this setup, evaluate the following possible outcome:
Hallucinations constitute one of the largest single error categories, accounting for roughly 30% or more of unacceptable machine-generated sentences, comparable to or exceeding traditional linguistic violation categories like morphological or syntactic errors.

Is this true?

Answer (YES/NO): YES